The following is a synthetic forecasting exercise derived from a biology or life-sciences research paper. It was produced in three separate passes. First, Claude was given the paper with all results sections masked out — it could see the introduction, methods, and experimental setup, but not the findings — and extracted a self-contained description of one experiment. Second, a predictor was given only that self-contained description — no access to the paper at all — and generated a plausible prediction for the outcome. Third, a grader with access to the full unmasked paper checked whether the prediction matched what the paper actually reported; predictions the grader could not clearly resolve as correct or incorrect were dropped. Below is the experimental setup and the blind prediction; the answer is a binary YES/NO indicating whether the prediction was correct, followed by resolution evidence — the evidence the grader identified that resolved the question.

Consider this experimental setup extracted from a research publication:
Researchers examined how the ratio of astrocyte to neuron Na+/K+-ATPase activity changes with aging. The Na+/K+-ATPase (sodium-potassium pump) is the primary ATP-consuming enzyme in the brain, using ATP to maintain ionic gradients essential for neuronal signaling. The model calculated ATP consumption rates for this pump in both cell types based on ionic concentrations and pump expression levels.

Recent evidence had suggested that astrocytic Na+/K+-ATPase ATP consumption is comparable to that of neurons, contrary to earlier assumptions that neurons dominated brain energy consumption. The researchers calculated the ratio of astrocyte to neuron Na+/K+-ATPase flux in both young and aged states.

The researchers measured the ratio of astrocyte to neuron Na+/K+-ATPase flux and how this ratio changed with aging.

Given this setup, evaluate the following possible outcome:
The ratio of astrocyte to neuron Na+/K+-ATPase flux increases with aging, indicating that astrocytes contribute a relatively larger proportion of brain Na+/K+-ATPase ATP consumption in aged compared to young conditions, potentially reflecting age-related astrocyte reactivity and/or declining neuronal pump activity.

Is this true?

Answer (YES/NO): YES